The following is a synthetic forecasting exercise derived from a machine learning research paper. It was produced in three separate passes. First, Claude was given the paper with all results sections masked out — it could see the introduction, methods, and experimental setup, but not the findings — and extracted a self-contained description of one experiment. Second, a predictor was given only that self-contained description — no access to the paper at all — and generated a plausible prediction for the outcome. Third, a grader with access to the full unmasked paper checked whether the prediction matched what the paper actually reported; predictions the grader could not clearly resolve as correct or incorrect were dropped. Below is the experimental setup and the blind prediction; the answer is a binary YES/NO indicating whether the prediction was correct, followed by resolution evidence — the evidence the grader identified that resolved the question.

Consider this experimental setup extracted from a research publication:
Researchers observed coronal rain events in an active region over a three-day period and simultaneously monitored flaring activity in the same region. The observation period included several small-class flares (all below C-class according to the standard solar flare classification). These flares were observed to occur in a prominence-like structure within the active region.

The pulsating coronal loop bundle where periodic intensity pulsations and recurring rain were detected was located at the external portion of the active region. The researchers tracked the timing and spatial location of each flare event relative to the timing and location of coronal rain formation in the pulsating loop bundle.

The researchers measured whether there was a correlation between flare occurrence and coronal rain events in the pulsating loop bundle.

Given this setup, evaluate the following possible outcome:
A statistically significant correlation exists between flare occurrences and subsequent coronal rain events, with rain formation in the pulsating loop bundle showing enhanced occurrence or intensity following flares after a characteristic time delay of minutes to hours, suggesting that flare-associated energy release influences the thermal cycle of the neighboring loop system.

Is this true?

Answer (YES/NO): NO